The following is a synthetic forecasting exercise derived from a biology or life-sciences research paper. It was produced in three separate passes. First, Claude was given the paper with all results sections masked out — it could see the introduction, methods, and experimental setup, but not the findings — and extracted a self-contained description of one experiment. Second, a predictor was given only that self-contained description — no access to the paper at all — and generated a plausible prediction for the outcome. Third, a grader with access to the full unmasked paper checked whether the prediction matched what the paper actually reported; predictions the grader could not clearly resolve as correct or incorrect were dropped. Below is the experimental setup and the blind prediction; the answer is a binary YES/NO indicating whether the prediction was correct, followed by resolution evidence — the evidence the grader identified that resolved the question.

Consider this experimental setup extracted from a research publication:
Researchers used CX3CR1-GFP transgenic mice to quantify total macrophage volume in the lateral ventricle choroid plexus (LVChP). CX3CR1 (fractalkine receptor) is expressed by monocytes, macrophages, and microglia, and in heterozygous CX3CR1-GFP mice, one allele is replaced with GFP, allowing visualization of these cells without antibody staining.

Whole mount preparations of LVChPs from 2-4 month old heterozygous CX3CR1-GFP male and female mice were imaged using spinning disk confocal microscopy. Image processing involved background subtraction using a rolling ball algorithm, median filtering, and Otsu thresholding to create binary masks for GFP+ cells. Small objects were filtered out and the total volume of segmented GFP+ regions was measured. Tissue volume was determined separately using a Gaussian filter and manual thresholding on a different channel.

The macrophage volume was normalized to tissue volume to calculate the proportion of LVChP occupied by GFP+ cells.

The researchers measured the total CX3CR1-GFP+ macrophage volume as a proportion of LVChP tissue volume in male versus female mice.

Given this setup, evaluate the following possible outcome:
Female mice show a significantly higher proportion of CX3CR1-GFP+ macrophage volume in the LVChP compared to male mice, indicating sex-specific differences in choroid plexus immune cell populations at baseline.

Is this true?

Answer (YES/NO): YES